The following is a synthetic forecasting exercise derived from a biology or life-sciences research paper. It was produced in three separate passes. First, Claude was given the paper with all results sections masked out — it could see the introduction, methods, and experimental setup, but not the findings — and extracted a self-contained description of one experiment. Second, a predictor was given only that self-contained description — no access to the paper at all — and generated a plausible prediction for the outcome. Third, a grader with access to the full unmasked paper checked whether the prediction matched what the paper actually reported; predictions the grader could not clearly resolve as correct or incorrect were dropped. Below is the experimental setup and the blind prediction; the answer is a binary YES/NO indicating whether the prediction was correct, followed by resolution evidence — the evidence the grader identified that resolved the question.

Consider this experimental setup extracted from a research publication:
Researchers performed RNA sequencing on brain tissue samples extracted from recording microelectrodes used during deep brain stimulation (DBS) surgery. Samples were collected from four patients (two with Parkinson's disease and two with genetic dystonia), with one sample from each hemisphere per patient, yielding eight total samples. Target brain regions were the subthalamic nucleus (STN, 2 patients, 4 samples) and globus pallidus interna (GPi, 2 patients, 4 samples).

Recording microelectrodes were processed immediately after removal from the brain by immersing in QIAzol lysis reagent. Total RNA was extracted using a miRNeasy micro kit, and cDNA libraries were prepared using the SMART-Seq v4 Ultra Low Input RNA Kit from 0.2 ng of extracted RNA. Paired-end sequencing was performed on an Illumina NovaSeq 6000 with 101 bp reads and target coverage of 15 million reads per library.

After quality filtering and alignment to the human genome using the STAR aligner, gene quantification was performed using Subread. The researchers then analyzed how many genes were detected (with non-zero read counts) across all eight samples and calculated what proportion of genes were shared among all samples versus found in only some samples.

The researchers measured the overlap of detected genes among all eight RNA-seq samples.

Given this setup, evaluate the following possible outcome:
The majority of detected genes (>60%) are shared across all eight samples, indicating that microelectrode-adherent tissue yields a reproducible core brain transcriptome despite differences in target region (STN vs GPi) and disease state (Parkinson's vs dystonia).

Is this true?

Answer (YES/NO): NO